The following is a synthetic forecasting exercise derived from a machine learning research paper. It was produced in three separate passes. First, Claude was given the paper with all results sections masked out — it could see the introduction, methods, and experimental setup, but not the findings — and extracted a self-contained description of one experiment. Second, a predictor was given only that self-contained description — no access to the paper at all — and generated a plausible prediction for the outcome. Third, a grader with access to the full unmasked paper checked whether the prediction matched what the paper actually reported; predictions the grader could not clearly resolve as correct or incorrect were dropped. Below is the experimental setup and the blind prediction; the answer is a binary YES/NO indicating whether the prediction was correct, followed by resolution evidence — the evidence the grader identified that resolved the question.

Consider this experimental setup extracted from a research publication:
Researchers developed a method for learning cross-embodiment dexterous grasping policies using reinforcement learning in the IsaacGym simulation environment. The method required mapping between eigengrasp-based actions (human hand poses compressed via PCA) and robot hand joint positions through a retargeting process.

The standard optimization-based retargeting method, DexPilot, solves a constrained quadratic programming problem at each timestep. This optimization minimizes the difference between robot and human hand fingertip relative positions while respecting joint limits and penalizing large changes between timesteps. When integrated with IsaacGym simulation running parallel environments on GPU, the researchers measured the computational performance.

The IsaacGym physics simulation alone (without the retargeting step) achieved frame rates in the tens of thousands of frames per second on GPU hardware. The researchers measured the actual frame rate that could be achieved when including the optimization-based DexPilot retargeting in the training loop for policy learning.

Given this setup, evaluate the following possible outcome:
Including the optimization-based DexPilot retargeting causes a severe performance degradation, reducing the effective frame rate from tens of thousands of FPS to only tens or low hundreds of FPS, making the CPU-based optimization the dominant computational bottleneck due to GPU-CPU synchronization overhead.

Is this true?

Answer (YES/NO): NO